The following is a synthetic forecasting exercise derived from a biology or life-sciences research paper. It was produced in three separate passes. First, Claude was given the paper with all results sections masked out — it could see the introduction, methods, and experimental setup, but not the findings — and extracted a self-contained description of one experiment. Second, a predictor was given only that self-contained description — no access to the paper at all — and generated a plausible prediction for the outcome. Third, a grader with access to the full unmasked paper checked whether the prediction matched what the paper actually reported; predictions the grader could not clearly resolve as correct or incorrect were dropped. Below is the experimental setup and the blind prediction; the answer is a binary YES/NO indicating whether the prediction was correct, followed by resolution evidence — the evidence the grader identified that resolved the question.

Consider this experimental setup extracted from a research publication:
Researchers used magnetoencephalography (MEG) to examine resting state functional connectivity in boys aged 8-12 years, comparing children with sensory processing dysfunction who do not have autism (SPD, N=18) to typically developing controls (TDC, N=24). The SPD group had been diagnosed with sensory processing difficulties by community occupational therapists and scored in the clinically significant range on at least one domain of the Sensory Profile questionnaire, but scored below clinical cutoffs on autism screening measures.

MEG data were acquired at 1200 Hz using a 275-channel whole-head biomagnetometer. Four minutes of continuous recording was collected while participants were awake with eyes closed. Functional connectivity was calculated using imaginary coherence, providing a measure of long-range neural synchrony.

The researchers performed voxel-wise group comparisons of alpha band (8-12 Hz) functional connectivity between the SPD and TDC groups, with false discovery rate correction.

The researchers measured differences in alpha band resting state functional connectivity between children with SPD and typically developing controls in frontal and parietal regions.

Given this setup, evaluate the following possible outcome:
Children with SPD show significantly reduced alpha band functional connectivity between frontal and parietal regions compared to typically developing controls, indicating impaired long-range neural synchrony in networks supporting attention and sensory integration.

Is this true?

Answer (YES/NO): NO